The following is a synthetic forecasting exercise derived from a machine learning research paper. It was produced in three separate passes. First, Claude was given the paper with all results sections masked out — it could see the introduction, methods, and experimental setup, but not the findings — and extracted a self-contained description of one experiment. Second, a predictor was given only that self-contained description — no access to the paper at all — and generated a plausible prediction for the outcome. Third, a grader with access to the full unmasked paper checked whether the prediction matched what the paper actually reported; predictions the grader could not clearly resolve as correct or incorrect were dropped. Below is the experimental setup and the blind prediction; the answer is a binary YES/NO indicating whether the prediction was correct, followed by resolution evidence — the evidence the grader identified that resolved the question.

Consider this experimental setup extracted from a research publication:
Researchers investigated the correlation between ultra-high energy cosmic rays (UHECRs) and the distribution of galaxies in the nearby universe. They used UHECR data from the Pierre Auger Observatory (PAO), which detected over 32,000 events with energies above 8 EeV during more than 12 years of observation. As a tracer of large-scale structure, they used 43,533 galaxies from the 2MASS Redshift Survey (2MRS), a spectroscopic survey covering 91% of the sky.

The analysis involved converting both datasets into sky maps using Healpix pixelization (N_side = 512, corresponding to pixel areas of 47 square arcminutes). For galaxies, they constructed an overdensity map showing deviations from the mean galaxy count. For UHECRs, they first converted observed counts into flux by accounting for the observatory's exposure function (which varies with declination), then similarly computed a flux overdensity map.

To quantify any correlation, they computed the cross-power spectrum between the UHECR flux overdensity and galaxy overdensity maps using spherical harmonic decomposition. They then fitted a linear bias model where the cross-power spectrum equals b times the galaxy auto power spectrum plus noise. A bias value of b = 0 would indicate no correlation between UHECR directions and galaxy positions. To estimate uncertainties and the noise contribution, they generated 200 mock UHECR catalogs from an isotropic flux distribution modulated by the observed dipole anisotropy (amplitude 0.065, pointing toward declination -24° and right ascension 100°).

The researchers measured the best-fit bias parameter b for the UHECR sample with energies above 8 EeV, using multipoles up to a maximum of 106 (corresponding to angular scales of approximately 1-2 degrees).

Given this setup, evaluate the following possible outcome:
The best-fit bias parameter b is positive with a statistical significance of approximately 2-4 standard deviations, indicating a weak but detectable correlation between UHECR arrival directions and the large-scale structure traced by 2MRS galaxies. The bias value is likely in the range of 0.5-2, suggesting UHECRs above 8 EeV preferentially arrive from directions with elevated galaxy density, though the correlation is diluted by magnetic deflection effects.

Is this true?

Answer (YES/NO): NO